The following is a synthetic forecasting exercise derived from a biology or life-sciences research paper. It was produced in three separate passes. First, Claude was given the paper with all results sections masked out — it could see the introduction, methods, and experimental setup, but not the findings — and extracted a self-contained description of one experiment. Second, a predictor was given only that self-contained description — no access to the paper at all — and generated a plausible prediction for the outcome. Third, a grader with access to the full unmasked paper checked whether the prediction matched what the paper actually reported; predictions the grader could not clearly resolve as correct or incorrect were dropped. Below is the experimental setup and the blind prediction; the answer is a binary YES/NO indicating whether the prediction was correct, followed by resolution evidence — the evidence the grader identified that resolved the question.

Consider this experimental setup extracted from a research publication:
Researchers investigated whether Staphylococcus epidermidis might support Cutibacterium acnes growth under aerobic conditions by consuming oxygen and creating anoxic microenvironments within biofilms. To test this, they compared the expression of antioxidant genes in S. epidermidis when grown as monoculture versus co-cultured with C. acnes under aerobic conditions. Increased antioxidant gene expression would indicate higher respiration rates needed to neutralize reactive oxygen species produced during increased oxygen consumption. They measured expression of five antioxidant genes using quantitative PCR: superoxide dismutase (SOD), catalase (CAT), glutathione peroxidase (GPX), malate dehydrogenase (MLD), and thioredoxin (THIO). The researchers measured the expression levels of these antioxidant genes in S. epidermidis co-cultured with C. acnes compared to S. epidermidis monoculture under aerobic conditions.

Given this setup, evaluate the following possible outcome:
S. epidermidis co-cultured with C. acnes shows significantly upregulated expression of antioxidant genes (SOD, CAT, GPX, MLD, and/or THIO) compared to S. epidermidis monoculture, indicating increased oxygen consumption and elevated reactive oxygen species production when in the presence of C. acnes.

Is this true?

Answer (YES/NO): YES